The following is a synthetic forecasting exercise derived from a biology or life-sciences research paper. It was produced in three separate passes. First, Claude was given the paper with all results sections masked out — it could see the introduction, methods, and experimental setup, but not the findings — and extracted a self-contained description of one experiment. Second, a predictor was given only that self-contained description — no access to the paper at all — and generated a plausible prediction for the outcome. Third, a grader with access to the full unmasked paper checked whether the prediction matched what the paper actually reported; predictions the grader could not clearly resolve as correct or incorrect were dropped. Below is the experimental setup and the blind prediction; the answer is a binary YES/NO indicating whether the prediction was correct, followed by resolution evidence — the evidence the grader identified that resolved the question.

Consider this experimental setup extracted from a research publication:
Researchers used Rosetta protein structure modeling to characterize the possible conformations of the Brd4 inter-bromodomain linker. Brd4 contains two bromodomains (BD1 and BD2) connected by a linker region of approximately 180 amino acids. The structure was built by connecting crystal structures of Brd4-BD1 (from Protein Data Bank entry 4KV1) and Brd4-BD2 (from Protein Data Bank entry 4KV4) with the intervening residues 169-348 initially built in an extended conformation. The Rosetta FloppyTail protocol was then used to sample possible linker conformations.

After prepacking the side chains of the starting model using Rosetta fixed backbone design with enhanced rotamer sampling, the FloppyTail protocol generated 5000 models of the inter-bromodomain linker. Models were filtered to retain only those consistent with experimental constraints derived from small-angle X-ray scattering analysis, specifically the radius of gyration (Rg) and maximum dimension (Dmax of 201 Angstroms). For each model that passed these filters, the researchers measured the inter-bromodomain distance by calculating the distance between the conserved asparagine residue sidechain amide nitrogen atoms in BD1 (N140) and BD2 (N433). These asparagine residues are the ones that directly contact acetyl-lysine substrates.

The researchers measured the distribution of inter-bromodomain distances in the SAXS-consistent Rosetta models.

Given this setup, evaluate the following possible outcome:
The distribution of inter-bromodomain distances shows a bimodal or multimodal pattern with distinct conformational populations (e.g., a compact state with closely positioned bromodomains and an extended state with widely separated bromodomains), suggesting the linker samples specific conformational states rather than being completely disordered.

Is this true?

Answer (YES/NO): NO